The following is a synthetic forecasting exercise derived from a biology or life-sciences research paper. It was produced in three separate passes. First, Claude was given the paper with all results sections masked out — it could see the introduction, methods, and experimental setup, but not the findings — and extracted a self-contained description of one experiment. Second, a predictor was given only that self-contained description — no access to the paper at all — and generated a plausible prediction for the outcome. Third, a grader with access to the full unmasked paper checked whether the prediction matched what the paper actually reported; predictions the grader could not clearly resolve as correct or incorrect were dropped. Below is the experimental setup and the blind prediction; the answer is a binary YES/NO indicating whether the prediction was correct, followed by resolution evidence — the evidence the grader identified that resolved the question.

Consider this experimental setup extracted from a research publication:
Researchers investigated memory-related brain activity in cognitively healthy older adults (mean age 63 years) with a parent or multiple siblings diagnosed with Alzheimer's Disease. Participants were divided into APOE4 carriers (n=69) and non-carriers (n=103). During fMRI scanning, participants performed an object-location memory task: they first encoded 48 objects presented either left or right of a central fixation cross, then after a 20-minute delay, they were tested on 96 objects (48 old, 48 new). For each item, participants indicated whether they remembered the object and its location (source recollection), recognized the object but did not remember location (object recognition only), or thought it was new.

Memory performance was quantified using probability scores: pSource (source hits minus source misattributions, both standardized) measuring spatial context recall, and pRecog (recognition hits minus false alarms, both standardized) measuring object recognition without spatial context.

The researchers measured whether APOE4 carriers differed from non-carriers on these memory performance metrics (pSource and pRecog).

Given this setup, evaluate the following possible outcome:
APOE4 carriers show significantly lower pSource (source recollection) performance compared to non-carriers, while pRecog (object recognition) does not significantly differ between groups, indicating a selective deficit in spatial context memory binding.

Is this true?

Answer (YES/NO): NO